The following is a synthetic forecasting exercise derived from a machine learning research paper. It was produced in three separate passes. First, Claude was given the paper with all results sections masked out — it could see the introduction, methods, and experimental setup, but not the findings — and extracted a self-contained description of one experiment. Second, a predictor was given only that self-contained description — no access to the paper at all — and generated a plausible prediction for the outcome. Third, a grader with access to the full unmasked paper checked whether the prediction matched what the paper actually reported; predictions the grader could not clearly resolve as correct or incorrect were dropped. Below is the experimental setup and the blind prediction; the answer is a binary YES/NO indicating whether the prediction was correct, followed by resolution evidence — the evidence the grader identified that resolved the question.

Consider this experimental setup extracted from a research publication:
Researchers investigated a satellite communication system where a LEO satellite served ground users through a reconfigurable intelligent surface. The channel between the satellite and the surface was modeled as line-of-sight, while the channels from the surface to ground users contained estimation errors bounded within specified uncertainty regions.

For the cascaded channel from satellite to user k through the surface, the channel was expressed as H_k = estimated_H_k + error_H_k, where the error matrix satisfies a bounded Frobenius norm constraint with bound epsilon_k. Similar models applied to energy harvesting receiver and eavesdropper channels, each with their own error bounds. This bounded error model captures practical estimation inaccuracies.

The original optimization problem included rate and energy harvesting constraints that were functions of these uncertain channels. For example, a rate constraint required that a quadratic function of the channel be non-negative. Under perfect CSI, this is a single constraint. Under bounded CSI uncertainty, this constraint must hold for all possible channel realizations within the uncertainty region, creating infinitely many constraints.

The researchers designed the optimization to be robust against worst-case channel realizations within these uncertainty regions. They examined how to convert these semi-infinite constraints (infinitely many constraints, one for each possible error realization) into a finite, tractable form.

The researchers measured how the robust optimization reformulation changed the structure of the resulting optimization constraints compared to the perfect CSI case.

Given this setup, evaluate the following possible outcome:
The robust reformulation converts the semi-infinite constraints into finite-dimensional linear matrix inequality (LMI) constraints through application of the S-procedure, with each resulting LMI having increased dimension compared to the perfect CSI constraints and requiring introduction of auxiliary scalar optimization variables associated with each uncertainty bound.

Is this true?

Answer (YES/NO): YES